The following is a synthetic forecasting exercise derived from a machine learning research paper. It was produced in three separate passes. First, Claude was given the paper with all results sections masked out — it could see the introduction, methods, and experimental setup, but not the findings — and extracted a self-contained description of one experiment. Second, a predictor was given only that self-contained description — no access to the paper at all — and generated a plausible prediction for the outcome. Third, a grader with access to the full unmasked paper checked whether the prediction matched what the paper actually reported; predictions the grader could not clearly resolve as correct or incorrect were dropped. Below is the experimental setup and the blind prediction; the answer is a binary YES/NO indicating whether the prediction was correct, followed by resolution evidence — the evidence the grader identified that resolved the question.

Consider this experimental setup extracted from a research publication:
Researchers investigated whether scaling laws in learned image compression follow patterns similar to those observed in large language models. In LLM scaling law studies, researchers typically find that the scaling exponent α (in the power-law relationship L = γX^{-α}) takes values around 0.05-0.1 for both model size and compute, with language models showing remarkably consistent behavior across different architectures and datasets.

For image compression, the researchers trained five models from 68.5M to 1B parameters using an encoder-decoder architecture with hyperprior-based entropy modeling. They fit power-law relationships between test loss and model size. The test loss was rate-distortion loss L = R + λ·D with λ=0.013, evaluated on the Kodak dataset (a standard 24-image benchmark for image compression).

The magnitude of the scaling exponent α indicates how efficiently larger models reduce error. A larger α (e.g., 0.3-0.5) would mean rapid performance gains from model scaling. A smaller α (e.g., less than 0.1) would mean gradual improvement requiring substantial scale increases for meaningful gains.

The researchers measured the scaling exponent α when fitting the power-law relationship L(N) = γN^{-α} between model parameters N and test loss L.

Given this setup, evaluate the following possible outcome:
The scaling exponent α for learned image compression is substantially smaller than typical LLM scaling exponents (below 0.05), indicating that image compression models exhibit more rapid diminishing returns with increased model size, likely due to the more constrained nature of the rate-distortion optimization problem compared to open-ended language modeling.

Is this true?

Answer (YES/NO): YES